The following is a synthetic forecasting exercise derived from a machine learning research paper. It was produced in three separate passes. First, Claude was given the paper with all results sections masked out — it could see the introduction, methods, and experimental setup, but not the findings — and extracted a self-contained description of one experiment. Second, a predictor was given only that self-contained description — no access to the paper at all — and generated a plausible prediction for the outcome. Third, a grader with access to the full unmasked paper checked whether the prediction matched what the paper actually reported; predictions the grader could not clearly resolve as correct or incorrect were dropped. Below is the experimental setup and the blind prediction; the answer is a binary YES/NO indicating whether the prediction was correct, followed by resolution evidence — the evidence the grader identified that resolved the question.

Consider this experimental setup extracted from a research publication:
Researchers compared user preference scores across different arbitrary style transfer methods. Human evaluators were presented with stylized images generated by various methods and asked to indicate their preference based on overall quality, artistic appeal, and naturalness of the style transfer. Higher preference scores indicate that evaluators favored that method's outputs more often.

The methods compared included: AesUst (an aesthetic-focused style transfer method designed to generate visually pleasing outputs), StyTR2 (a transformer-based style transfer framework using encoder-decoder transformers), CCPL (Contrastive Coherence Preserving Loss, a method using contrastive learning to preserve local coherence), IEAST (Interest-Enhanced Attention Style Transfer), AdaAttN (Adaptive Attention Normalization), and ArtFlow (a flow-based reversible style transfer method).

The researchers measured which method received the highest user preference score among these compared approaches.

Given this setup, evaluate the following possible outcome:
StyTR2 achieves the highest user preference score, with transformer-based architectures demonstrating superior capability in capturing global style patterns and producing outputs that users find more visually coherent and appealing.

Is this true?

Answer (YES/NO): NO